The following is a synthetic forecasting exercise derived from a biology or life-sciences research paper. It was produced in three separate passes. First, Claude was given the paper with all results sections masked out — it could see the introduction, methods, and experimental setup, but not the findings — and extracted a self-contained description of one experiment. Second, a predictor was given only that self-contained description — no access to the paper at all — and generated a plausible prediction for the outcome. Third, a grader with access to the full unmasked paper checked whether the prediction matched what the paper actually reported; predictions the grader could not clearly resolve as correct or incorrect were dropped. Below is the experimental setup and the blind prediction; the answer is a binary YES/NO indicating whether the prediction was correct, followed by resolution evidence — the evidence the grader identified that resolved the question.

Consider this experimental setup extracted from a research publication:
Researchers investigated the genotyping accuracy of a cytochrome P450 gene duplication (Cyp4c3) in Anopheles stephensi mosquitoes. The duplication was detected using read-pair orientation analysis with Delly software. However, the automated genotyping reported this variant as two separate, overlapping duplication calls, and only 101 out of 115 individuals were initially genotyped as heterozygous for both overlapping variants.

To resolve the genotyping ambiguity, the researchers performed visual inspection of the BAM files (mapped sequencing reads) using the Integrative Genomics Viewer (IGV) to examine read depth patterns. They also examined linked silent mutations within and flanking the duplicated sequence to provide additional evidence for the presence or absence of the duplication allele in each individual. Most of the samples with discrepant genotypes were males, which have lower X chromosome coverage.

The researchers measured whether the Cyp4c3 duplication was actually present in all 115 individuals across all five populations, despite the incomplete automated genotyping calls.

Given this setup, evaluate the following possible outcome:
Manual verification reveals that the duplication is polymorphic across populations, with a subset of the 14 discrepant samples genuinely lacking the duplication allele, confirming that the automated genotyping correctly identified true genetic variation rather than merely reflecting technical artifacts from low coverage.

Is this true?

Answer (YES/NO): NO